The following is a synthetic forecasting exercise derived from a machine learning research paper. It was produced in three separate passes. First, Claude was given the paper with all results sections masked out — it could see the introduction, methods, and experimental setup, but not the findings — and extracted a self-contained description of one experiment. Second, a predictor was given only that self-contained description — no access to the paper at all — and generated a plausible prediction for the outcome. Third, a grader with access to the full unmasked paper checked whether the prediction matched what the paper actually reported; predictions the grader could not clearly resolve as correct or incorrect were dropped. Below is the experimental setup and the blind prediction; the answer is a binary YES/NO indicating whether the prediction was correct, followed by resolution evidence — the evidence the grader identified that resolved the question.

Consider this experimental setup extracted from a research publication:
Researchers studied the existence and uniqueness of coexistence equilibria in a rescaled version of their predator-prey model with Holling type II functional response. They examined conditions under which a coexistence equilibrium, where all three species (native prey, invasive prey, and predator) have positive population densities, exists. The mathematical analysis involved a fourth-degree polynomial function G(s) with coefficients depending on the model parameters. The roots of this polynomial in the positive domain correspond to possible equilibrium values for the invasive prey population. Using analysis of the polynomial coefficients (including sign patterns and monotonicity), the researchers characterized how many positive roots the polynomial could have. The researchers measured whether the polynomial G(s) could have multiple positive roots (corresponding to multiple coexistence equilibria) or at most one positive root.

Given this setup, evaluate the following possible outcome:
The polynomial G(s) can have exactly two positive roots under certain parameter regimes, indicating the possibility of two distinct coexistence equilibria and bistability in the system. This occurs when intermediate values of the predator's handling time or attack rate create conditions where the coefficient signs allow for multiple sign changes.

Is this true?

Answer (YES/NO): NO